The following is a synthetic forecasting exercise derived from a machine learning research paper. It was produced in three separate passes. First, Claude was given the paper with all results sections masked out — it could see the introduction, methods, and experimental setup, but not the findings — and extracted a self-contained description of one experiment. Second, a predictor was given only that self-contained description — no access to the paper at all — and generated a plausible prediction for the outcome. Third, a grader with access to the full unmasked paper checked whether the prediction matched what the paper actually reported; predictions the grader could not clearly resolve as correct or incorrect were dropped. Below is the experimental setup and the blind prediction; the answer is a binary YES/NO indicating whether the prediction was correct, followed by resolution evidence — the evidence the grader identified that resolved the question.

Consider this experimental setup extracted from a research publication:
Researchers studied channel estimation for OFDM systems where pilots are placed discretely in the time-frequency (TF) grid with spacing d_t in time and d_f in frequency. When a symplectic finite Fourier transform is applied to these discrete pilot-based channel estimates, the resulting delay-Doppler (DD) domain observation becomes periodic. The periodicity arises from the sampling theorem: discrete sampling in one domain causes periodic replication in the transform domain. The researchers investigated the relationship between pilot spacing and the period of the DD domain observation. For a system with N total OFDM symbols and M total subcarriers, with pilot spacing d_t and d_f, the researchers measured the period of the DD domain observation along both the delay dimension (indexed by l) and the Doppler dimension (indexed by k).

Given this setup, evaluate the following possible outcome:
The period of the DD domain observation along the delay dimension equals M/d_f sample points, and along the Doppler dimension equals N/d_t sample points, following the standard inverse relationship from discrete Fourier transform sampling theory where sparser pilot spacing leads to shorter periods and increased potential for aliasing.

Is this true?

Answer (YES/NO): YES